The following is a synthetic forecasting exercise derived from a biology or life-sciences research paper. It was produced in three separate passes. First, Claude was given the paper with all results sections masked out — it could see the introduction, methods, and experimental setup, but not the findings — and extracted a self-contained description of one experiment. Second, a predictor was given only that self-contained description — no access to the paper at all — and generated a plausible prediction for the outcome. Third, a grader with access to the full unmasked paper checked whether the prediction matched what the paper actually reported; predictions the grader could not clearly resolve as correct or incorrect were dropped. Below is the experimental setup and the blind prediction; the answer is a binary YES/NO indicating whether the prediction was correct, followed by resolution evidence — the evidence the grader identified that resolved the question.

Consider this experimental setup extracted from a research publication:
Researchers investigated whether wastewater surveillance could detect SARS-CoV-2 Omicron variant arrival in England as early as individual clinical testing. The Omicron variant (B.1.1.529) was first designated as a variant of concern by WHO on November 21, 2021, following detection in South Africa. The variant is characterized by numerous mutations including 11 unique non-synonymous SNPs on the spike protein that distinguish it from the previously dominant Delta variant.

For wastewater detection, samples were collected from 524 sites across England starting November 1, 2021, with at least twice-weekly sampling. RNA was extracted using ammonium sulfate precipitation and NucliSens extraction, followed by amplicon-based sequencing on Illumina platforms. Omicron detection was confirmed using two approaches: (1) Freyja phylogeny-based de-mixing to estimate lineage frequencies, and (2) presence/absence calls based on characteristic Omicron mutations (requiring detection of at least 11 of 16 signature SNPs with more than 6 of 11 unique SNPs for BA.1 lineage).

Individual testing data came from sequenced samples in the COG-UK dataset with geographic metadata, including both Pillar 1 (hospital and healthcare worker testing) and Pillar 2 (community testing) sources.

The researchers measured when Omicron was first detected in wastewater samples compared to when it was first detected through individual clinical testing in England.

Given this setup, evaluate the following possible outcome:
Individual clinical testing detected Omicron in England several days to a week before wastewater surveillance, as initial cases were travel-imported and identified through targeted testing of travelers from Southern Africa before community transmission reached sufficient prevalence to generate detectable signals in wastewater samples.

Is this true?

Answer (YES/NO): YES